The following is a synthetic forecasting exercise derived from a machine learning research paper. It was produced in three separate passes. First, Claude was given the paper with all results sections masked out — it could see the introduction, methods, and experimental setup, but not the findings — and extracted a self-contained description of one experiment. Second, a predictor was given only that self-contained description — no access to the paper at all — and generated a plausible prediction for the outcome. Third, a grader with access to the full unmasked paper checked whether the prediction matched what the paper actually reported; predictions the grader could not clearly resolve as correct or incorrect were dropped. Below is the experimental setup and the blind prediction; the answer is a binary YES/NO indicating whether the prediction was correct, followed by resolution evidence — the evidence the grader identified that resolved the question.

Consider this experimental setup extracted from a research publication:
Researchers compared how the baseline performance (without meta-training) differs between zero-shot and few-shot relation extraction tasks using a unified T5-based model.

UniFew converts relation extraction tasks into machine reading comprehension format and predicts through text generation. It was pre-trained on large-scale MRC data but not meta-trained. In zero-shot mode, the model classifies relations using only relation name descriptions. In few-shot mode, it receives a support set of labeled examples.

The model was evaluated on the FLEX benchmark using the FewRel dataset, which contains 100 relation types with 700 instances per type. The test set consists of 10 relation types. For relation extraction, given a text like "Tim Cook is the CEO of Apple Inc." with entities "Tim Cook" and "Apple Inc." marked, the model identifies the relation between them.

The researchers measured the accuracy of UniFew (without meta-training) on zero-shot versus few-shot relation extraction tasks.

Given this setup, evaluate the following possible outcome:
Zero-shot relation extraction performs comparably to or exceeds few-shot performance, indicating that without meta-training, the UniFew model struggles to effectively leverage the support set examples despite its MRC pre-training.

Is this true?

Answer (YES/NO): NO